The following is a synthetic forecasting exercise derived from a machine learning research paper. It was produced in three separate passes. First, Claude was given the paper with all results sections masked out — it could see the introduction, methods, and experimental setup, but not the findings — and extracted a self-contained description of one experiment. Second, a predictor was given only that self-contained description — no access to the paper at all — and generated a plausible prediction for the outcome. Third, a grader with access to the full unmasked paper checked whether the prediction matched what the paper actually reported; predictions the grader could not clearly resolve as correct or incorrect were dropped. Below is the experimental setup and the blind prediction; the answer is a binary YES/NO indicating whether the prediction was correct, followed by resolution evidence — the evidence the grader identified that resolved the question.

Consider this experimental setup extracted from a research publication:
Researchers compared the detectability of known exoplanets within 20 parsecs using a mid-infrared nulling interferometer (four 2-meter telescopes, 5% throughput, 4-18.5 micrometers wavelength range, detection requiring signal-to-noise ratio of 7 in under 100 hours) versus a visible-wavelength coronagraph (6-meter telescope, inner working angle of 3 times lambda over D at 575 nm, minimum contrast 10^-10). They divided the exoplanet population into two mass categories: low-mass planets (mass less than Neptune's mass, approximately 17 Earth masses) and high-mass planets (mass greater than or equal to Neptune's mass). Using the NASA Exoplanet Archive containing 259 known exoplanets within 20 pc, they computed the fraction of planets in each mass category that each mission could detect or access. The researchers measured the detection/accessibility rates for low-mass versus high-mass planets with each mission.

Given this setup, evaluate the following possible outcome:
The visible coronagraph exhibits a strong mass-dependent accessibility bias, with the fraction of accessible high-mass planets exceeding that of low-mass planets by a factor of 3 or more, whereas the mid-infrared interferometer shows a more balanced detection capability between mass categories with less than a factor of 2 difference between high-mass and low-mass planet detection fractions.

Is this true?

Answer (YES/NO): YES